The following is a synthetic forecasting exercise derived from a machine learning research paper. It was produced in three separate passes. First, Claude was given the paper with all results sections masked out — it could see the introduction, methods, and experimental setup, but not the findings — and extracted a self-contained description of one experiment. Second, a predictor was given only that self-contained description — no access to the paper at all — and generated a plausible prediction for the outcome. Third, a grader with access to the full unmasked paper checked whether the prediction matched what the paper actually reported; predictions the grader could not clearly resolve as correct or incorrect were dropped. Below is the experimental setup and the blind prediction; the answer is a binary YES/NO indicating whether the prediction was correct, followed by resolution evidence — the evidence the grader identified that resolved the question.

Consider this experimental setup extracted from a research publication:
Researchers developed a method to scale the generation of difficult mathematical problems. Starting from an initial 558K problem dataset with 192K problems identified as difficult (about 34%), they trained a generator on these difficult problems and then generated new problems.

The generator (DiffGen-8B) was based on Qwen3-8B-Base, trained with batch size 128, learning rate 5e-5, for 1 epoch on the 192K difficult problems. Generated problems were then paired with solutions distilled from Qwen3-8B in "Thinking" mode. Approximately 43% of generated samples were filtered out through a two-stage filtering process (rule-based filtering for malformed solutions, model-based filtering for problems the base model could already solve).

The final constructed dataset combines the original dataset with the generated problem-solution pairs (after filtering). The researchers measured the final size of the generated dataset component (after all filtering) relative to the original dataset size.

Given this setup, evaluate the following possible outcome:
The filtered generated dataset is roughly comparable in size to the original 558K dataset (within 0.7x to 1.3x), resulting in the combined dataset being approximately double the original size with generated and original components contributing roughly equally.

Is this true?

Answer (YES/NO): NO